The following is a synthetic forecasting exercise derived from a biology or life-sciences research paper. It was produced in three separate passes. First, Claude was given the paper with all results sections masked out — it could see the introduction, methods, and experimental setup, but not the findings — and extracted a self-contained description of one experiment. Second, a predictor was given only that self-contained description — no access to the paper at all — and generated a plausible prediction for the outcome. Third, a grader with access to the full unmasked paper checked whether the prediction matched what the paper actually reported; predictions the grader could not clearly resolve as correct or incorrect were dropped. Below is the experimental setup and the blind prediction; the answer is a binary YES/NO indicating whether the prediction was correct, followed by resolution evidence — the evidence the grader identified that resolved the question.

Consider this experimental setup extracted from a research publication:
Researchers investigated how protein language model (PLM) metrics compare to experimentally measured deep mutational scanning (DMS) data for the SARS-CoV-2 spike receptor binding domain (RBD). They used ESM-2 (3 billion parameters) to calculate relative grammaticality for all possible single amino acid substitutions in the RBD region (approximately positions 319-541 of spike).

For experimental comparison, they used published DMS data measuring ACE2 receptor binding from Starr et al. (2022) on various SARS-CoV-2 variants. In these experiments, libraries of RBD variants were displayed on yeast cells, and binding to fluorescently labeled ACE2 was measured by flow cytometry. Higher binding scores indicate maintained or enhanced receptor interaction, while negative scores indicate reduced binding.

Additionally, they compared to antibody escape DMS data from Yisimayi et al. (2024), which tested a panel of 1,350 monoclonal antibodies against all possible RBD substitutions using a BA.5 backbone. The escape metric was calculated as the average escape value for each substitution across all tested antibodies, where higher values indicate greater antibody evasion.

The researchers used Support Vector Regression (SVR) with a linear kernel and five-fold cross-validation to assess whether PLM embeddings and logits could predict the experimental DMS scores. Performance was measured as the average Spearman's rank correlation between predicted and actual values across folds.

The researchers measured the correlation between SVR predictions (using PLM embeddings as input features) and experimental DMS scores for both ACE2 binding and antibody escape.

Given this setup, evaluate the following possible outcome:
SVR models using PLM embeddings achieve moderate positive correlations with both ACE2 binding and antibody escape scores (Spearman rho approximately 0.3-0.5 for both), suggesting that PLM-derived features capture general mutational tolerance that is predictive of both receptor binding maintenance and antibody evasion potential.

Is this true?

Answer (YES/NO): NO